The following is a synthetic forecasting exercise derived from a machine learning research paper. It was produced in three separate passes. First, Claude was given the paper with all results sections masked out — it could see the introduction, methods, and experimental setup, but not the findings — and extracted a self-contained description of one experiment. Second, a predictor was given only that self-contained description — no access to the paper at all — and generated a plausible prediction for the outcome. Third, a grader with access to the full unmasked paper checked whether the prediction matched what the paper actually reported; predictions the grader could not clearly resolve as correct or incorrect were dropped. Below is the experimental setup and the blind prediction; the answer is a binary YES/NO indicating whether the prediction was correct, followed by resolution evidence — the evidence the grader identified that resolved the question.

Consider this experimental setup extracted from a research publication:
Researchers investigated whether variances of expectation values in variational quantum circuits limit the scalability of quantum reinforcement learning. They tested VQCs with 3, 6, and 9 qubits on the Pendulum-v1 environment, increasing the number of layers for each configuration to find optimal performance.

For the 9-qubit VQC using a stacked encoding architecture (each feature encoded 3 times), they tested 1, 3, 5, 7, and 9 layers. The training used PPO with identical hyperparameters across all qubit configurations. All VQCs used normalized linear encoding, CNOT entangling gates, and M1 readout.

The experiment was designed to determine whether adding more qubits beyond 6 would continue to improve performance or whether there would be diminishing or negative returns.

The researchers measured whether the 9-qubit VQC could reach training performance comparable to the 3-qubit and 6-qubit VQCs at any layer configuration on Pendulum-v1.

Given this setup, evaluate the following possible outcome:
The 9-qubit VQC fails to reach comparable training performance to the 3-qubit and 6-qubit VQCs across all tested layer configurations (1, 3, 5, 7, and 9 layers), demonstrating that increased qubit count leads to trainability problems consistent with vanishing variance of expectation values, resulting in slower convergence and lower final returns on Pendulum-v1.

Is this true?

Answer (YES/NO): YES